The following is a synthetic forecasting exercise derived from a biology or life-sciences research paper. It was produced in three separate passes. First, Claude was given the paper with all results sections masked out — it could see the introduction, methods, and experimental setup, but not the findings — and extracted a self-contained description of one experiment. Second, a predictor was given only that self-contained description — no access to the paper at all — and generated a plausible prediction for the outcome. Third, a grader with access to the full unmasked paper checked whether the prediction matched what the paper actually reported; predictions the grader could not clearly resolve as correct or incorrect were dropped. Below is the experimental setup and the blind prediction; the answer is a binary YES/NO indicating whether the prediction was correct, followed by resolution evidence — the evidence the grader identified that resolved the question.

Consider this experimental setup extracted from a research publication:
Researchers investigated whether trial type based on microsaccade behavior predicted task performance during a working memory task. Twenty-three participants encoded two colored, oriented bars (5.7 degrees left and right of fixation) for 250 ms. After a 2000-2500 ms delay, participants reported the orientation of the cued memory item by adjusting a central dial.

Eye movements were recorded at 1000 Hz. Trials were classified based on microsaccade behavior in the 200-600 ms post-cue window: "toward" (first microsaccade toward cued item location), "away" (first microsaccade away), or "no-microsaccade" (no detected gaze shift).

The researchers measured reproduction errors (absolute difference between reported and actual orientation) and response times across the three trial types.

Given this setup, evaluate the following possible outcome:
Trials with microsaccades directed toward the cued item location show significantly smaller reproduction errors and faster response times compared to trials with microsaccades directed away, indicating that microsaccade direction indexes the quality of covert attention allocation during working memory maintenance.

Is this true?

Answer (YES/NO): NO